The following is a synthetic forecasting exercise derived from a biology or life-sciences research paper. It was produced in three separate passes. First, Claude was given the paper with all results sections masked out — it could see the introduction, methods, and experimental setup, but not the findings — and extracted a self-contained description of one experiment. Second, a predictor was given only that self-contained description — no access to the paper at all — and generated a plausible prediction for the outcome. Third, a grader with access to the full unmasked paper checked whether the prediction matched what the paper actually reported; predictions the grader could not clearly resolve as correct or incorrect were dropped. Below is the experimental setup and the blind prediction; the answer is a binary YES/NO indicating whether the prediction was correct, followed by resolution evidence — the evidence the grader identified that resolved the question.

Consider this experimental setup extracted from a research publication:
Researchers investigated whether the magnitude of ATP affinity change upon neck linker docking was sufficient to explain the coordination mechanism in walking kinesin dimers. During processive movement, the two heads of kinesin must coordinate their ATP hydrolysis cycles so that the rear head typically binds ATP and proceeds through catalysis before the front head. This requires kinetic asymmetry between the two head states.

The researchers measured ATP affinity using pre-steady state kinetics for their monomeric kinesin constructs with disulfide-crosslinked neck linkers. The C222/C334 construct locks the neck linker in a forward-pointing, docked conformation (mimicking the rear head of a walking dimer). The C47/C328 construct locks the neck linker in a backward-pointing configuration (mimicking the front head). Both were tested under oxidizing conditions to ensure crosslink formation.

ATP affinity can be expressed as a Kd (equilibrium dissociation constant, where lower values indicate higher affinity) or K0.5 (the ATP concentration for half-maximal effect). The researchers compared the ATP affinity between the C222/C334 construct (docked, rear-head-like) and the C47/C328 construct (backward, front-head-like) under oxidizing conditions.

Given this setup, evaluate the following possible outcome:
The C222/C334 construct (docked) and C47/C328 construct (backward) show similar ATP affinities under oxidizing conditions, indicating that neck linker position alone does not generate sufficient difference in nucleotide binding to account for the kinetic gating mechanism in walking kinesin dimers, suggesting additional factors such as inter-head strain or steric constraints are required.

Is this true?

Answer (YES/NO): NO